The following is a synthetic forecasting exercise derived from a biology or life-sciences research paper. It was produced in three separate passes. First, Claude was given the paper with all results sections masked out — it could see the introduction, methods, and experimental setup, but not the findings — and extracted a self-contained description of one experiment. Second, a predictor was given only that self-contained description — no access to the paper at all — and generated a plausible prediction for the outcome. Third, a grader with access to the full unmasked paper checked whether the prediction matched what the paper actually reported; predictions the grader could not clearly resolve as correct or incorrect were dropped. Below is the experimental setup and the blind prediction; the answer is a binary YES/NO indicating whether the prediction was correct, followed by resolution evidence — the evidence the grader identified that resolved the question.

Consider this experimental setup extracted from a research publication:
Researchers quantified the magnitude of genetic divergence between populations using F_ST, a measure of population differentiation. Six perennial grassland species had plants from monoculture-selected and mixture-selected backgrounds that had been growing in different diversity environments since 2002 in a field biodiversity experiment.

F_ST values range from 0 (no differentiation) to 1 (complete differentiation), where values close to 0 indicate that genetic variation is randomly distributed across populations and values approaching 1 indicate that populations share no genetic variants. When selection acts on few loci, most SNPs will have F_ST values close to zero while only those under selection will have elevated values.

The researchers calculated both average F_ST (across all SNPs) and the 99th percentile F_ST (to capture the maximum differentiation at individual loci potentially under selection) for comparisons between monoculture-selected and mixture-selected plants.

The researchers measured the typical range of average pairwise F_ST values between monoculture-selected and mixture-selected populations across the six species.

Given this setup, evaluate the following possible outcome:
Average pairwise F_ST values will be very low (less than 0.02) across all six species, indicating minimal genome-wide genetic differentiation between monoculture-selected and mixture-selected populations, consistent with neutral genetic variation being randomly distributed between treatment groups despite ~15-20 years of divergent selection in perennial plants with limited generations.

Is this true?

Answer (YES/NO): NO